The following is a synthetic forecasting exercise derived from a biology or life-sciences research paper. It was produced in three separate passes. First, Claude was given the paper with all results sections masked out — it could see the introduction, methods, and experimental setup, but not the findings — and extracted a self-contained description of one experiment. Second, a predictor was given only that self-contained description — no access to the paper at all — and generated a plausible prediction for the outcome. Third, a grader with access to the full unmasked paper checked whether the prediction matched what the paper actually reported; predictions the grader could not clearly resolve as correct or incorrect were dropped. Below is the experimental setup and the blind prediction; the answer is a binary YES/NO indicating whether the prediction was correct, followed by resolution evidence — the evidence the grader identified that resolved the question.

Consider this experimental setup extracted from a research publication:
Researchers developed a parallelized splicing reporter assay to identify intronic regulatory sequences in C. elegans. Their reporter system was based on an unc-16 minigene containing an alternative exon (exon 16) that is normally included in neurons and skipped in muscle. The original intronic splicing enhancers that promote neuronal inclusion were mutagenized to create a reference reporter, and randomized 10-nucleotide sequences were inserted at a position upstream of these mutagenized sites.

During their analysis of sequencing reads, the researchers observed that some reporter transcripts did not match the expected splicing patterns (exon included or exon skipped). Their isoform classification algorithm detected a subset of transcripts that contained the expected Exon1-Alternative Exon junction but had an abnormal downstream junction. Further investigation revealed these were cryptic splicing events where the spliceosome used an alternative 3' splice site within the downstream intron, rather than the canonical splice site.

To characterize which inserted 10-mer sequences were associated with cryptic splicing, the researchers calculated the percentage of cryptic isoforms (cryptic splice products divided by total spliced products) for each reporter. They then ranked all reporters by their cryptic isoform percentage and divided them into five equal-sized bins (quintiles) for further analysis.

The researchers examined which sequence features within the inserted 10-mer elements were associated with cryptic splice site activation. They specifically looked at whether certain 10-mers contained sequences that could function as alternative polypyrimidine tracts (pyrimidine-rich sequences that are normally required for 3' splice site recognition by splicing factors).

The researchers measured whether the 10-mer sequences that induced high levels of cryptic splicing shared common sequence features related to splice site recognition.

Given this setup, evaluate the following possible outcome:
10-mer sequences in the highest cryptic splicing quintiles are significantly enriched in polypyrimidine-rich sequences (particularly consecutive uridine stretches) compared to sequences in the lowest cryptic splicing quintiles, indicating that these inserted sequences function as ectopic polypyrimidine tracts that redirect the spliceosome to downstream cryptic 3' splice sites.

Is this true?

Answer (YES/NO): NO